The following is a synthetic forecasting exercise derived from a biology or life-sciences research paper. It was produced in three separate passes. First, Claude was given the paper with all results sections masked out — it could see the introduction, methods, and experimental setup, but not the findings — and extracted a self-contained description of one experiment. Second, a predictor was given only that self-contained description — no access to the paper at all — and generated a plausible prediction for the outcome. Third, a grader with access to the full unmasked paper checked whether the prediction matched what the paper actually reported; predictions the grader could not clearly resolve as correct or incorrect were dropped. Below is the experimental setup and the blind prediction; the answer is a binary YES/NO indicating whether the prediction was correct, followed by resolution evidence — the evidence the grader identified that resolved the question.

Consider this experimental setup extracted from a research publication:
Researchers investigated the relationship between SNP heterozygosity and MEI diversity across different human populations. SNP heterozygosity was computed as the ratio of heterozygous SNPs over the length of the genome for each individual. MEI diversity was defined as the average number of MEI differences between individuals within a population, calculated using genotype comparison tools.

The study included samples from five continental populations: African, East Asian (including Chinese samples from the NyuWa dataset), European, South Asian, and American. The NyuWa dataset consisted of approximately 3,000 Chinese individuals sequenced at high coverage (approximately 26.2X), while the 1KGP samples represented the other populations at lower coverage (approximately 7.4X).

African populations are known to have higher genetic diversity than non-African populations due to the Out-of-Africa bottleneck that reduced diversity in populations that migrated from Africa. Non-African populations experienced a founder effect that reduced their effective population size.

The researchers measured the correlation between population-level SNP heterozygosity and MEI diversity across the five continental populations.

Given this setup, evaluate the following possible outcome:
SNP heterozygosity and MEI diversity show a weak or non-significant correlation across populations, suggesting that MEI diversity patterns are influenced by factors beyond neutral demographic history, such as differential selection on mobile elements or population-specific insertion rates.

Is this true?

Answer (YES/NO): NO